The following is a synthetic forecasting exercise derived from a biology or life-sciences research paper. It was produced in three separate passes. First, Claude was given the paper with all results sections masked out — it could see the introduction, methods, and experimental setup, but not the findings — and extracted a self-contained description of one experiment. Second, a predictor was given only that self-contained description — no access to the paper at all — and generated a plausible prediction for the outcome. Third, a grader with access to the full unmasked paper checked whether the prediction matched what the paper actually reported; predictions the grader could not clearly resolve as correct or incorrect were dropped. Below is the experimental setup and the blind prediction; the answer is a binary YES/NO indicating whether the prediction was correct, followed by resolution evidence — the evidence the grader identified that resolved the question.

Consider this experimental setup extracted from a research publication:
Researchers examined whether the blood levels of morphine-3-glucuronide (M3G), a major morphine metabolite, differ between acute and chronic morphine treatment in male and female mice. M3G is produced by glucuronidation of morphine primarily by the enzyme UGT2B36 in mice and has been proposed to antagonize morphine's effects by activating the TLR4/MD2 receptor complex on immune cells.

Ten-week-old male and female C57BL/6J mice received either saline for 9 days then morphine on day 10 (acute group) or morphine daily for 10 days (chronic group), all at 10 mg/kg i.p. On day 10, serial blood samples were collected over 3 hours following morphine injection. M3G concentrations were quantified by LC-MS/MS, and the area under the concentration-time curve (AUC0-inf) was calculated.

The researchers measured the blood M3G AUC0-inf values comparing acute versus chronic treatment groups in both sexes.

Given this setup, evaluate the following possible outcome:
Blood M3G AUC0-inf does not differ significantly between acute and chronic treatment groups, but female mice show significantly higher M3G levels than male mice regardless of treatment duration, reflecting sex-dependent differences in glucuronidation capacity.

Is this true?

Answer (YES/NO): YES